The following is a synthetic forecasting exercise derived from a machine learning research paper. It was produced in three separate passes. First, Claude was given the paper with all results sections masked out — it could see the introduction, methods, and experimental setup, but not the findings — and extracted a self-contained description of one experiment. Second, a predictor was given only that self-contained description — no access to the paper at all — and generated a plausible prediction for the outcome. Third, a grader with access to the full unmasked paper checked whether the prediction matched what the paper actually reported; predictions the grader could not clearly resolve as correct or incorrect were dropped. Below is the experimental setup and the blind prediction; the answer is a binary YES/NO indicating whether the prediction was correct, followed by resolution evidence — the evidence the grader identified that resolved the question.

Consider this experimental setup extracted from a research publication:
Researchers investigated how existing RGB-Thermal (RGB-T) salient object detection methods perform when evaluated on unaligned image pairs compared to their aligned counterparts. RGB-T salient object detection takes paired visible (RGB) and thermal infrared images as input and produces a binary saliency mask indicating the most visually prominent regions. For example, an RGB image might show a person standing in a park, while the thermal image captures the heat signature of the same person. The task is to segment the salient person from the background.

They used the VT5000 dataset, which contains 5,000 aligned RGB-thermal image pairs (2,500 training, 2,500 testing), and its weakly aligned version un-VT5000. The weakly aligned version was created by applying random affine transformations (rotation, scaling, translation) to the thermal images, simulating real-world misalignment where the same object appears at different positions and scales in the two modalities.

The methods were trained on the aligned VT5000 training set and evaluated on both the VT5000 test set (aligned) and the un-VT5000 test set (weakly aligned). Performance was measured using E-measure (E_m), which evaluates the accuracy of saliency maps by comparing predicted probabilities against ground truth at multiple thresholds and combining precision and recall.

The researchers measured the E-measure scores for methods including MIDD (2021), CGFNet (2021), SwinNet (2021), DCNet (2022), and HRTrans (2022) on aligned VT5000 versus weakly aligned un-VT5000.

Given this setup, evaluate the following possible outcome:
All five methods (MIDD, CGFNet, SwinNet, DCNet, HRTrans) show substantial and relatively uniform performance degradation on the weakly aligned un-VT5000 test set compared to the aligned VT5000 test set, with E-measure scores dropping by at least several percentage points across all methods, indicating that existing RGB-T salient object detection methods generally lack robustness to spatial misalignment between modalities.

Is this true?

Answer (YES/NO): NO